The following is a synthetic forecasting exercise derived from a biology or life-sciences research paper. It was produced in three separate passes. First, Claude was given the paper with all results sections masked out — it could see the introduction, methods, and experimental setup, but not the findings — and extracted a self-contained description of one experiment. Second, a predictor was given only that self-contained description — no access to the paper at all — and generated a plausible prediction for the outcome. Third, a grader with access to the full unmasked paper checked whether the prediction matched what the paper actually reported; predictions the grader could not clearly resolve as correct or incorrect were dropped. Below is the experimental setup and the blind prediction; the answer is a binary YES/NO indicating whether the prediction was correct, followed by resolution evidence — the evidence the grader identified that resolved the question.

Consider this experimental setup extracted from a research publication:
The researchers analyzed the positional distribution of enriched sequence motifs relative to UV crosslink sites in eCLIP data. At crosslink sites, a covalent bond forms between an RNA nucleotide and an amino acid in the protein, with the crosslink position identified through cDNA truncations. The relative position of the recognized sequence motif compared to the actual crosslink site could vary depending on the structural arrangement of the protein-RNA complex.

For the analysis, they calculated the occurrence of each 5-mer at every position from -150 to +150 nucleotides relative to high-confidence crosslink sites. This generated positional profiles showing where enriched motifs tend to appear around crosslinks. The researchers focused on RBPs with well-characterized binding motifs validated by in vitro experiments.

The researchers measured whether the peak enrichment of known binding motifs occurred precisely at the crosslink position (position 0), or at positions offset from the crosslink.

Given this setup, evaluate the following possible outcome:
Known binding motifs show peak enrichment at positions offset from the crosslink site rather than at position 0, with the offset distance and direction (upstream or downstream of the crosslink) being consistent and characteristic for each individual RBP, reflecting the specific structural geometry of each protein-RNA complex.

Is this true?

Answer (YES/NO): NO